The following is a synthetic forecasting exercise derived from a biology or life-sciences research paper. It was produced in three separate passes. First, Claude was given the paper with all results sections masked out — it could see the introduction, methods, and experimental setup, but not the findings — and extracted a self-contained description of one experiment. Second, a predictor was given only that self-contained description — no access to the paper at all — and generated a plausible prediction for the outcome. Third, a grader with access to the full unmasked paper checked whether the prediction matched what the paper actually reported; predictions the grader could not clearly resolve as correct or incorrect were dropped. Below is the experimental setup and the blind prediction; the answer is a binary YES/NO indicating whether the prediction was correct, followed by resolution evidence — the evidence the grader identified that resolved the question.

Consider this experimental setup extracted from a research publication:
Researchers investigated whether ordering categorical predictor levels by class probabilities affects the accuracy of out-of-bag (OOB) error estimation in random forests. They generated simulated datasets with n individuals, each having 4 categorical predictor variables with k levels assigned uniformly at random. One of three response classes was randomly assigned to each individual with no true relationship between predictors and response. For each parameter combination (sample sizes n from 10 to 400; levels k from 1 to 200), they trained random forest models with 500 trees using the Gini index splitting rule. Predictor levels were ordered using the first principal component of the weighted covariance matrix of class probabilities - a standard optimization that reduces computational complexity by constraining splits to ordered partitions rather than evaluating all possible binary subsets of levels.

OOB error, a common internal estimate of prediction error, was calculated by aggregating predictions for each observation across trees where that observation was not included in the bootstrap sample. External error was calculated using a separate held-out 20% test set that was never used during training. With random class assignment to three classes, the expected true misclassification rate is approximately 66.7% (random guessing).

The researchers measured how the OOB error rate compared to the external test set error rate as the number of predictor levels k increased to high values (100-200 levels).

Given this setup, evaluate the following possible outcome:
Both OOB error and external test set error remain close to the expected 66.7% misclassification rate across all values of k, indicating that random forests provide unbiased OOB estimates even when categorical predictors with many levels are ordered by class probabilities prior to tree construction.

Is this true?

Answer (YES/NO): NO